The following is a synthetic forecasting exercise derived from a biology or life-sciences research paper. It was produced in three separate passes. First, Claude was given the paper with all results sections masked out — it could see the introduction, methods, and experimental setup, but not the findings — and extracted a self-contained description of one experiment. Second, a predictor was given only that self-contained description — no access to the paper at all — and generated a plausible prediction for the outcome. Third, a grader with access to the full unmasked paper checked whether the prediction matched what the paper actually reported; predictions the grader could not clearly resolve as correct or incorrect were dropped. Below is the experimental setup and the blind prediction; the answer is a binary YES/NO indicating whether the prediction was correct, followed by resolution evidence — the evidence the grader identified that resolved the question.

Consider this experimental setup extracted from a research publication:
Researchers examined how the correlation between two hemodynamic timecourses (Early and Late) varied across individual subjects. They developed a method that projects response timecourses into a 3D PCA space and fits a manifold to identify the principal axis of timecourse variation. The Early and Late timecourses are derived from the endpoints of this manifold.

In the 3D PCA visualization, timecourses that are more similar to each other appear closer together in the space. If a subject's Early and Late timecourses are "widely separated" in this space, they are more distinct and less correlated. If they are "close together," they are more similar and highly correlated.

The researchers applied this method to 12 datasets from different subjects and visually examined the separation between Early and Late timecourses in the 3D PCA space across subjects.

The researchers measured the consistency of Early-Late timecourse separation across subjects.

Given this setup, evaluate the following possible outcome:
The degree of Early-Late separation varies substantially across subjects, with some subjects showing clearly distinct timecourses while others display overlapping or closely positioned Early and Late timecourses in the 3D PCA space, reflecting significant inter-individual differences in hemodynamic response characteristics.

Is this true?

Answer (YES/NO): YES